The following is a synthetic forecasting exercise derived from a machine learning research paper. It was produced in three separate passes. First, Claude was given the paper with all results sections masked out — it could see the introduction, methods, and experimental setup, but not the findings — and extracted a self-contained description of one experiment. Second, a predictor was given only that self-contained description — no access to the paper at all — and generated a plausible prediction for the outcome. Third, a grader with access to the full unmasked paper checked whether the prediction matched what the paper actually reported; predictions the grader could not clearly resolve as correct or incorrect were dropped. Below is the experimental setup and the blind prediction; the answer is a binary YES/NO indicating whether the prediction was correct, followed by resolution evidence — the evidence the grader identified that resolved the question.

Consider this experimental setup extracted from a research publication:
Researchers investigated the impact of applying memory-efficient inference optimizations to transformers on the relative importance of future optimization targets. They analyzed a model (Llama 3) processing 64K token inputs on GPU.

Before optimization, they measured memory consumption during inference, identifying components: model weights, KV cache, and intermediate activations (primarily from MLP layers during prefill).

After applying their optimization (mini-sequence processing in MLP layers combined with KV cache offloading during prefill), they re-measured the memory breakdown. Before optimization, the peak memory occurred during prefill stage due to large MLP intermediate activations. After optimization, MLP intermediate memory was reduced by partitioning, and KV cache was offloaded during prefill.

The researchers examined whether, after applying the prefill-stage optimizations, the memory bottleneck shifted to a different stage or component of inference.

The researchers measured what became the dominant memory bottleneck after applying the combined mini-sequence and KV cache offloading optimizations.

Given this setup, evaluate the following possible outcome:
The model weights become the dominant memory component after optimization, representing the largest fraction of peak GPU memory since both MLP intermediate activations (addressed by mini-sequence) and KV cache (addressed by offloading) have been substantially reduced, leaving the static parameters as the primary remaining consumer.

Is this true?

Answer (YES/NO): NO